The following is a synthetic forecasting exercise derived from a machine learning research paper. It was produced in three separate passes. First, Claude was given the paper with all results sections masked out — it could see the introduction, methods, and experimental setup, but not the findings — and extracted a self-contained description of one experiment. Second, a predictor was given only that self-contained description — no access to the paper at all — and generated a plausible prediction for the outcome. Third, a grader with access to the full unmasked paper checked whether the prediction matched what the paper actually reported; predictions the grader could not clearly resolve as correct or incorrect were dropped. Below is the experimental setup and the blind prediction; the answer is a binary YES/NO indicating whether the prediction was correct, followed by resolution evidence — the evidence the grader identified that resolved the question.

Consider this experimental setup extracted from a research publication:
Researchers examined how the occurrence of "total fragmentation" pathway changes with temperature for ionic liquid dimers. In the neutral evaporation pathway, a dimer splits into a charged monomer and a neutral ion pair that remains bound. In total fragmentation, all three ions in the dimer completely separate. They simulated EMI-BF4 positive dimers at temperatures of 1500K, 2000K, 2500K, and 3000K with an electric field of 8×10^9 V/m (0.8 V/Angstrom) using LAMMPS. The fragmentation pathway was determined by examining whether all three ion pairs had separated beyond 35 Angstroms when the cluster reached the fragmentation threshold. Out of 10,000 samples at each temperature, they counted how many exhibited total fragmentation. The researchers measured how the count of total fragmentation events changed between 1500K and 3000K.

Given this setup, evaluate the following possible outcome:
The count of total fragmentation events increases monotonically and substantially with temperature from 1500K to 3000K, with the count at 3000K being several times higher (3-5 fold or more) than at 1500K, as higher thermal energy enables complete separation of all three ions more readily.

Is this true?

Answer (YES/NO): NO